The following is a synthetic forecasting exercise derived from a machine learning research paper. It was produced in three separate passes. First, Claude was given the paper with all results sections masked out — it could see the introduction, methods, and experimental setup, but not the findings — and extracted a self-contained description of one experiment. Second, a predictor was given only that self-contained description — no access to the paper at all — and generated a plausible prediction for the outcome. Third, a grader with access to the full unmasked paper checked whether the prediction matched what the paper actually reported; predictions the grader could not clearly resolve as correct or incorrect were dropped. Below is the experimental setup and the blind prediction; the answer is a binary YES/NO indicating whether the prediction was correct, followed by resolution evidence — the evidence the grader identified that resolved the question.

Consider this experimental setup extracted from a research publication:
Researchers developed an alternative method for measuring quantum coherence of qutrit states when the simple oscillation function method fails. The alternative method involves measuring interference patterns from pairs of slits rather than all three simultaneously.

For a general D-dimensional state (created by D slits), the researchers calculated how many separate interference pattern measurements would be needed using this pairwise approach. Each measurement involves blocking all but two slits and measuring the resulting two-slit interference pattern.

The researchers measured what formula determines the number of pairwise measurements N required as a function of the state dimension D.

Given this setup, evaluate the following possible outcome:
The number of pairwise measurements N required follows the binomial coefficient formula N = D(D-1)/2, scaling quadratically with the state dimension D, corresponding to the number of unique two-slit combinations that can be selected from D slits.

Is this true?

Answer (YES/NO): YES